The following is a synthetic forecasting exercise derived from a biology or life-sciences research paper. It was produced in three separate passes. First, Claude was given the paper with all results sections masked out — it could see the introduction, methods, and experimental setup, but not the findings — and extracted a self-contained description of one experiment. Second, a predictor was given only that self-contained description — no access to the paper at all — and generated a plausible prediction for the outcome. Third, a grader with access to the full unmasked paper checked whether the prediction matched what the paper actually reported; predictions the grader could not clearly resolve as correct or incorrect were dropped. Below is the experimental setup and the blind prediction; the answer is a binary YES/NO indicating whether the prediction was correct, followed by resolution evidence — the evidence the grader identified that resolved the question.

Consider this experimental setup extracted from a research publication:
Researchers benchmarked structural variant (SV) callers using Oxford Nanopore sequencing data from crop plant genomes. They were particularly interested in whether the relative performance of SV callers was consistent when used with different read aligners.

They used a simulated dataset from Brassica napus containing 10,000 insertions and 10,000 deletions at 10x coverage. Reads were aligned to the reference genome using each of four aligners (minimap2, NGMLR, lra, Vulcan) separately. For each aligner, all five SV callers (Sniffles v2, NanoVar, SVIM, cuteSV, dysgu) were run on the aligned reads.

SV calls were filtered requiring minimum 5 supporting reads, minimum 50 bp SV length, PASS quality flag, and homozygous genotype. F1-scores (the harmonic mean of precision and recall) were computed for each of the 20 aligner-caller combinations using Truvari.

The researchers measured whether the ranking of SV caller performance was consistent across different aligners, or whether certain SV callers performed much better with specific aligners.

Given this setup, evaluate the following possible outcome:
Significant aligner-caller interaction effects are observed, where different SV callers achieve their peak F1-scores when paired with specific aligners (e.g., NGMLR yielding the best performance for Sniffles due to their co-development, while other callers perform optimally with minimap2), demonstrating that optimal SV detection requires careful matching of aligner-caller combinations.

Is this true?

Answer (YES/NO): NO